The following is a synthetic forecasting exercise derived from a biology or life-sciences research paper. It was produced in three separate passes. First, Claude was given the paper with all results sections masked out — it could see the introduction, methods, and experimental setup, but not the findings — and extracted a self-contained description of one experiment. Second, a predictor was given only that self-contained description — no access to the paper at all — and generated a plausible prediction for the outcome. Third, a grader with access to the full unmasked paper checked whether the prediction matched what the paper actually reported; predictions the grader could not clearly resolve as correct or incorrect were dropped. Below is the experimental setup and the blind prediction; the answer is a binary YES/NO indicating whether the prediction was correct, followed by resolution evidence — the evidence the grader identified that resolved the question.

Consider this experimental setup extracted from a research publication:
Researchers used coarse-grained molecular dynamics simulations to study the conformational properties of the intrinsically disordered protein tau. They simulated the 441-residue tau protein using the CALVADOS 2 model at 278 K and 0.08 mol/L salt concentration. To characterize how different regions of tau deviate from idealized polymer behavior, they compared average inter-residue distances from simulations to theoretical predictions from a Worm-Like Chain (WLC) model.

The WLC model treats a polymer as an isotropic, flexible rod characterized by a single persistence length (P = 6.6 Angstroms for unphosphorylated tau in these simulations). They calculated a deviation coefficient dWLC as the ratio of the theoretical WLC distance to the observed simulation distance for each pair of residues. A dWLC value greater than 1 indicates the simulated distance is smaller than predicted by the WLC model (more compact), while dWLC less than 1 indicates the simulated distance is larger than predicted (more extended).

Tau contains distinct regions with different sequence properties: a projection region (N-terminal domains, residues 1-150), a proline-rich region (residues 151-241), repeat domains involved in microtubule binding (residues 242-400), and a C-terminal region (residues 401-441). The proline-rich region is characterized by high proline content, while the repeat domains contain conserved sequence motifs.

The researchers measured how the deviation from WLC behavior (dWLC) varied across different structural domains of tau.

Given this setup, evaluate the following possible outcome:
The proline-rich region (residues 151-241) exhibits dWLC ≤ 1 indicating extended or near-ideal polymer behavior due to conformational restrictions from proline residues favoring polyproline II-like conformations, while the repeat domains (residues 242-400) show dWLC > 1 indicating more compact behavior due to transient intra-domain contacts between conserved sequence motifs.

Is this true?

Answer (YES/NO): NO